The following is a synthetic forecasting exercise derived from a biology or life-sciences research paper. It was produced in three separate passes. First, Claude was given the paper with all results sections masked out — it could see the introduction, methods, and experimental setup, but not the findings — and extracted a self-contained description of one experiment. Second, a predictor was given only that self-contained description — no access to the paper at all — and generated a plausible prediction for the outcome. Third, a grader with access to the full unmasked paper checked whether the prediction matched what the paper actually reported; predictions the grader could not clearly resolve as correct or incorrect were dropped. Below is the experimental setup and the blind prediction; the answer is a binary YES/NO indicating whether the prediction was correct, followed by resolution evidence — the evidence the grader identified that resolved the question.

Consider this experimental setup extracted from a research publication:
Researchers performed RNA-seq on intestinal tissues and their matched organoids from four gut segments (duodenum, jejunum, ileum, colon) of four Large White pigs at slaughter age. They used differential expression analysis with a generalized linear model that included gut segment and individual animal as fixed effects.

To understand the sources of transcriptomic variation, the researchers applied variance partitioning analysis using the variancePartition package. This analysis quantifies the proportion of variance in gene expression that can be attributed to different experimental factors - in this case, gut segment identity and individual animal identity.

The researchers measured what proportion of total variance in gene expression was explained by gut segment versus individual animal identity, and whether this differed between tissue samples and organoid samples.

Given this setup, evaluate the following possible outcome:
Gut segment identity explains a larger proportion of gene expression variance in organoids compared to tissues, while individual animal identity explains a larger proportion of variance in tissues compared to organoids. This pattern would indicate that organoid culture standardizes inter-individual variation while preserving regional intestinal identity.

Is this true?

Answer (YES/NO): NO